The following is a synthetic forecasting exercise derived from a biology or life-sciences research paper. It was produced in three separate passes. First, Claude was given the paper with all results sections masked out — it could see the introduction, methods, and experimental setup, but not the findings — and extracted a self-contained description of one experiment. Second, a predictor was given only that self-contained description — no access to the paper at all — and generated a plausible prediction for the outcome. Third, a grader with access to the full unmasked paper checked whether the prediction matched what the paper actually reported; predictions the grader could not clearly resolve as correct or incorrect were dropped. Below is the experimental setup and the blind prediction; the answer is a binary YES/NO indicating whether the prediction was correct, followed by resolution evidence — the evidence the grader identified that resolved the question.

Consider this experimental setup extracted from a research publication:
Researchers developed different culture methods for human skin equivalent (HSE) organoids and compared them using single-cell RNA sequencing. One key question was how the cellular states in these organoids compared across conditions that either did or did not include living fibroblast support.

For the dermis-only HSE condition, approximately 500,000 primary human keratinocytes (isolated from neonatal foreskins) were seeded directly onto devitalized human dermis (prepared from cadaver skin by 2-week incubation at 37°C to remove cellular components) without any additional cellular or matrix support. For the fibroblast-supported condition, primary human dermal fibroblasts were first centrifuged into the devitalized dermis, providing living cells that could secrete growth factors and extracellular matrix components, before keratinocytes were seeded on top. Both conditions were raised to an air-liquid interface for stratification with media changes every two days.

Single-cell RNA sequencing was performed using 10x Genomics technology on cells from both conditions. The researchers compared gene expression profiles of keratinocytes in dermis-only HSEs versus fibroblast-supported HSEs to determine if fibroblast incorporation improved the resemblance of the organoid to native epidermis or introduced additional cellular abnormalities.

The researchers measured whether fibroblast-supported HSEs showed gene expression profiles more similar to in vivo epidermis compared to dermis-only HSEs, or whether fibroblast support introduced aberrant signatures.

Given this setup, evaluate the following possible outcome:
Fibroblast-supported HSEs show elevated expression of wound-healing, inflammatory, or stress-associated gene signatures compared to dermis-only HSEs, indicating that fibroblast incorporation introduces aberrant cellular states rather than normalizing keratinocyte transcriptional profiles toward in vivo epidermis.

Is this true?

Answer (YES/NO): NO